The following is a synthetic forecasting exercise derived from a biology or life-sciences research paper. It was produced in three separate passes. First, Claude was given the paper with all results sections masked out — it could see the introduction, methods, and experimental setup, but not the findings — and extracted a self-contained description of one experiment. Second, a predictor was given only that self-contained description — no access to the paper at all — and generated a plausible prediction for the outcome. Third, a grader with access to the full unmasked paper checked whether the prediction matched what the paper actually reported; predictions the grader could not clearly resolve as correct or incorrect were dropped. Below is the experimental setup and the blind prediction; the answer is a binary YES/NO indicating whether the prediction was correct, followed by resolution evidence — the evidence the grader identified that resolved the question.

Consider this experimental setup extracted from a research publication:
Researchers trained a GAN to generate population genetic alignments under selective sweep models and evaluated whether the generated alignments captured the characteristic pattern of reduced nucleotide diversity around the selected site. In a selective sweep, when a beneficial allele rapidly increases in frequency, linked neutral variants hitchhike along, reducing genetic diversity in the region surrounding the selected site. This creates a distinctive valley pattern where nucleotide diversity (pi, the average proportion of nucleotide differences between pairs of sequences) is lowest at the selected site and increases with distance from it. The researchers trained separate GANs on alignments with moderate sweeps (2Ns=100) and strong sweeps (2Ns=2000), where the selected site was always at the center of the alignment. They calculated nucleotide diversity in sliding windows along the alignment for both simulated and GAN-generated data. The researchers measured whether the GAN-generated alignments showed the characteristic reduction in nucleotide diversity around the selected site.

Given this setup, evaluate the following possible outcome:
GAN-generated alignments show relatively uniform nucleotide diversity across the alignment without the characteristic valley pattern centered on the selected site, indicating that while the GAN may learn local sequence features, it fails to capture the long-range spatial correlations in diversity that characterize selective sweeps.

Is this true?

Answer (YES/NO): NO